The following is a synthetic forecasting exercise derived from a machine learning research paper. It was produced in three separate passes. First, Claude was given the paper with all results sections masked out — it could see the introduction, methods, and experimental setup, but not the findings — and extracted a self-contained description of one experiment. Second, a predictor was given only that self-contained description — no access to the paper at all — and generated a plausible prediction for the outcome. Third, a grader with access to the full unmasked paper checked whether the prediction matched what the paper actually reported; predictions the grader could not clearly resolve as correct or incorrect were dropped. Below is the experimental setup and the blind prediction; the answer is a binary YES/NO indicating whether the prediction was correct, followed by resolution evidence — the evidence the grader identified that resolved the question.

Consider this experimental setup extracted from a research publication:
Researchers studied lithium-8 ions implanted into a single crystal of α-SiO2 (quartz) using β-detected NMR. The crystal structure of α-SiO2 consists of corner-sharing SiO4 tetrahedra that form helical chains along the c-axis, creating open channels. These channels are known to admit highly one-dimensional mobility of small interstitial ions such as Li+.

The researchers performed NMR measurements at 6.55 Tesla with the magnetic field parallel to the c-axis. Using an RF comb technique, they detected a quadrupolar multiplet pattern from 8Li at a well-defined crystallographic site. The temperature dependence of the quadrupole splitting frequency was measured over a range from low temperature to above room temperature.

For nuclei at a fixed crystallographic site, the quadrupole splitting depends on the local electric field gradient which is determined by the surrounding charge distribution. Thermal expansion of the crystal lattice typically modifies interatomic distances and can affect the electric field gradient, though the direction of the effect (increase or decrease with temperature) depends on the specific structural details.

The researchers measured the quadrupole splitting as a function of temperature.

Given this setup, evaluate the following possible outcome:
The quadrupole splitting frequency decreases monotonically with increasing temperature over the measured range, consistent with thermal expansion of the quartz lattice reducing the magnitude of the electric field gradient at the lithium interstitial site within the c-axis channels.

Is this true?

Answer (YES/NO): NO